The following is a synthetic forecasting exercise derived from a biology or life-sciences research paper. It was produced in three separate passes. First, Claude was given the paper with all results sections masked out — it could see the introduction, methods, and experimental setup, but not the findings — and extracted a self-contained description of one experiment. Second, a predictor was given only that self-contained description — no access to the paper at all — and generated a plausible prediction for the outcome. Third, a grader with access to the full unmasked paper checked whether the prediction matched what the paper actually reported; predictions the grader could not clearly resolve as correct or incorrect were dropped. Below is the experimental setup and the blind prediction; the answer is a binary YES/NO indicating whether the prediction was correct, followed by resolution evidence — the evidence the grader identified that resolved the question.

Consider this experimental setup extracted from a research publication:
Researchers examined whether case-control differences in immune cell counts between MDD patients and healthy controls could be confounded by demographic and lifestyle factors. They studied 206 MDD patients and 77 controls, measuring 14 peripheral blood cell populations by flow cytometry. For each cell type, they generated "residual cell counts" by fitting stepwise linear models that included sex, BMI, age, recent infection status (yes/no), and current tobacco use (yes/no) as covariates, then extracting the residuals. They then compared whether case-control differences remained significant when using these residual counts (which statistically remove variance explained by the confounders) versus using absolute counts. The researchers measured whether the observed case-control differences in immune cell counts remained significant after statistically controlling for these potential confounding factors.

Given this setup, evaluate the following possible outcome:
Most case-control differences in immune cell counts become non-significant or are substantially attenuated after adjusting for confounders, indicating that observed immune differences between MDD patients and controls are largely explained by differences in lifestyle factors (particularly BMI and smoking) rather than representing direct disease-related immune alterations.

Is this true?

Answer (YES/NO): NO